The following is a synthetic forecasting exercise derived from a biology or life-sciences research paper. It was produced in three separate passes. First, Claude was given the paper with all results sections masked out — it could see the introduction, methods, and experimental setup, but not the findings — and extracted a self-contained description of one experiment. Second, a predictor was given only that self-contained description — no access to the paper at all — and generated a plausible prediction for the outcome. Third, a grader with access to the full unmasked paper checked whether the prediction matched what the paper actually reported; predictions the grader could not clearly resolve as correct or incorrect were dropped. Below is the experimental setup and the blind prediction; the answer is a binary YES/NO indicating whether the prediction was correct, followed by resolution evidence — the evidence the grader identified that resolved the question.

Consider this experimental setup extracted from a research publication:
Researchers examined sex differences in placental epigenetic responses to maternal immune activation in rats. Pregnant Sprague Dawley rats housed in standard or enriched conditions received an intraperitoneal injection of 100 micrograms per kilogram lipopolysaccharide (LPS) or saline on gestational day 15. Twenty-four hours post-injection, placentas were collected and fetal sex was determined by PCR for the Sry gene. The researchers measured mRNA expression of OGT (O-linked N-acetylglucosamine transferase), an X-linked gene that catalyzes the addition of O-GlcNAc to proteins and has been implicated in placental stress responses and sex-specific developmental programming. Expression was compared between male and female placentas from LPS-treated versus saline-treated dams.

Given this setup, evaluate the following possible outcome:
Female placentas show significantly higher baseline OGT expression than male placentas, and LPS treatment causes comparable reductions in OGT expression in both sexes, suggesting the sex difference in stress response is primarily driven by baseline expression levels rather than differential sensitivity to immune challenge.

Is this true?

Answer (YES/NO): NO